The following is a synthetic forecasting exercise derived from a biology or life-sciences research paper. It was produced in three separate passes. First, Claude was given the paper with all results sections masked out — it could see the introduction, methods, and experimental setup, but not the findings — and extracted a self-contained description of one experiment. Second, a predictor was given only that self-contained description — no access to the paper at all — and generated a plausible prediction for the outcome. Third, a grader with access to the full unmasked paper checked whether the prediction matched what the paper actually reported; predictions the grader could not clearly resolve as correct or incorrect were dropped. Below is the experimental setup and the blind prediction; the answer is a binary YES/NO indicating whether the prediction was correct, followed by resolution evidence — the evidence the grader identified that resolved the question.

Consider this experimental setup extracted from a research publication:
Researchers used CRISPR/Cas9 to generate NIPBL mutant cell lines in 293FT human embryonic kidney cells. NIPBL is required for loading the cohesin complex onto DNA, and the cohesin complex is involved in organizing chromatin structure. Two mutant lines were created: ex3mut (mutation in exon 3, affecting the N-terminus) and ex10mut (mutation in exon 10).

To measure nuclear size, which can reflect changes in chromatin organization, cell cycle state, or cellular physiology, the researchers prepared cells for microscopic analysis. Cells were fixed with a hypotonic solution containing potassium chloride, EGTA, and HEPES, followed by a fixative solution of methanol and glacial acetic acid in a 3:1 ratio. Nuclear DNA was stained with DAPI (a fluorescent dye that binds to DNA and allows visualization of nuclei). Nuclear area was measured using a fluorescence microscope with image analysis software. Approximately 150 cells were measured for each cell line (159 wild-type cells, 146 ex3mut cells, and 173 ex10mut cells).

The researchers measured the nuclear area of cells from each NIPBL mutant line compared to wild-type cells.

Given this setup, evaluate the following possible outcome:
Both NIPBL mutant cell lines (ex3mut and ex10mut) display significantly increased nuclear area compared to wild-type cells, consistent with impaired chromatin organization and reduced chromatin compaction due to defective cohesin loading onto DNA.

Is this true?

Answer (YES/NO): NO